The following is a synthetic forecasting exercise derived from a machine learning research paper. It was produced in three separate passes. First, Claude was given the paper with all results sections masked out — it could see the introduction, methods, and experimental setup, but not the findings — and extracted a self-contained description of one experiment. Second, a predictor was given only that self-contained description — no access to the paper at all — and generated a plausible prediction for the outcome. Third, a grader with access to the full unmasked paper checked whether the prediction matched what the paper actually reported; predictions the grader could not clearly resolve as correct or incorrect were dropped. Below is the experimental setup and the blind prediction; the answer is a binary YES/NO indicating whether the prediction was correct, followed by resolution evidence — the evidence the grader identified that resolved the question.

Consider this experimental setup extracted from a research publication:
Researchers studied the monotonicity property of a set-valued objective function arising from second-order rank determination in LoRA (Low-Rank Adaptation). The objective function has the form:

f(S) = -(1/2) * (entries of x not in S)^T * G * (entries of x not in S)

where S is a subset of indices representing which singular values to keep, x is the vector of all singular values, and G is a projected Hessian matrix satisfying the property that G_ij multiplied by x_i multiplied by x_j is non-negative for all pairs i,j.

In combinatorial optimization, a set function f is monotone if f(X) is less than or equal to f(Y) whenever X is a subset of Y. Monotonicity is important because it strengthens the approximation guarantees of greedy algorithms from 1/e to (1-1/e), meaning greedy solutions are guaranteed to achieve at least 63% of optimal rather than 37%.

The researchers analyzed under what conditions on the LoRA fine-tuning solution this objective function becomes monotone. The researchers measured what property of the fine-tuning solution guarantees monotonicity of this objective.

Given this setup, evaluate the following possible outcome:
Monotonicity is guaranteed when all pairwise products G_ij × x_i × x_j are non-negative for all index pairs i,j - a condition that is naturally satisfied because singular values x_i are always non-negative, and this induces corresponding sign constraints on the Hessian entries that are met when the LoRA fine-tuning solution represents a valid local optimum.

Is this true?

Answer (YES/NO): NO